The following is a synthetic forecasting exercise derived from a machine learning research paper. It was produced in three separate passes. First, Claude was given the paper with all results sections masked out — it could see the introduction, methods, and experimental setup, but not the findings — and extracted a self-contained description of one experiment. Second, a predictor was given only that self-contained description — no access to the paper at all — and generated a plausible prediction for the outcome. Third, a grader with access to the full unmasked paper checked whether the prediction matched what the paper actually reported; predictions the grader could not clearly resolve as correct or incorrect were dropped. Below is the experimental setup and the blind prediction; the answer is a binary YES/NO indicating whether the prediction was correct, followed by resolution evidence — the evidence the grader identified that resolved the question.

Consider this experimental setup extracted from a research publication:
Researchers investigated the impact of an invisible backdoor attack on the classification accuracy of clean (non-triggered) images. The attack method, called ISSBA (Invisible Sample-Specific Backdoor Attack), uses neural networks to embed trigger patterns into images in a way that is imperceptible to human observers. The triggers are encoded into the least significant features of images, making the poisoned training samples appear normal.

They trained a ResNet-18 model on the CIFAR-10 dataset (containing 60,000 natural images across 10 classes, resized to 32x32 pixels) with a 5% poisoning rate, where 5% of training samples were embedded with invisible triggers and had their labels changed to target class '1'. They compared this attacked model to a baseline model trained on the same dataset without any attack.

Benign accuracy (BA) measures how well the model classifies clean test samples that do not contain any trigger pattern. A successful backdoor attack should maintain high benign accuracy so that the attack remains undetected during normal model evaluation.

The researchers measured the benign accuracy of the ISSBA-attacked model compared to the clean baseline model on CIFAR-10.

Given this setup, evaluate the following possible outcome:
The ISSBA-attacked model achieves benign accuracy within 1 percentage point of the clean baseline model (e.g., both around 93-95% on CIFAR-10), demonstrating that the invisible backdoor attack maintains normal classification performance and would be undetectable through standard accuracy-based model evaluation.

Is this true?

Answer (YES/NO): NO